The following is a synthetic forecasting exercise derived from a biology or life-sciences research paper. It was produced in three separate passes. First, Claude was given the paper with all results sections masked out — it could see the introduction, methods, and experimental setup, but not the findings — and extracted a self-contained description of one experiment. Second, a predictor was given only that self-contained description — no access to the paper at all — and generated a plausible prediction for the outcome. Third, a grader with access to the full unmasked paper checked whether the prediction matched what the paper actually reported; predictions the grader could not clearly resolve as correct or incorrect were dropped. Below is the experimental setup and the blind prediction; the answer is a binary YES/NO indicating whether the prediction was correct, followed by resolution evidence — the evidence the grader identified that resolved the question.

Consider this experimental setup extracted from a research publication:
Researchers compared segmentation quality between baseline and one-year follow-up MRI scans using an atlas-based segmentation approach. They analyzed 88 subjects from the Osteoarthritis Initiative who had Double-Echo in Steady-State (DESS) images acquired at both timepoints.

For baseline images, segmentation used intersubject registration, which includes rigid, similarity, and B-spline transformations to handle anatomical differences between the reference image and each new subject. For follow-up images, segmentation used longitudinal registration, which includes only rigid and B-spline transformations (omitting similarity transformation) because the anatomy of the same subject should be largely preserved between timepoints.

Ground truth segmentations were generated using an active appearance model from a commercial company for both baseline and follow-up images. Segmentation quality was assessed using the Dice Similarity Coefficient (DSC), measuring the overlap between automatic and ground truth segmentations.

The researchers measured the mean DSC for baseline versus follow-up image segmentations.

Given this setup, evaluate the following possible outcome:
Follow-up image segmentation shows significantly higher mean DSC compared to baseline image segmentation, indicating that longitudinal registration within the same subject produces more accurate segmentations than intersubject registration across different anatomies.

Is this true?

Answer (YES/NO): NO